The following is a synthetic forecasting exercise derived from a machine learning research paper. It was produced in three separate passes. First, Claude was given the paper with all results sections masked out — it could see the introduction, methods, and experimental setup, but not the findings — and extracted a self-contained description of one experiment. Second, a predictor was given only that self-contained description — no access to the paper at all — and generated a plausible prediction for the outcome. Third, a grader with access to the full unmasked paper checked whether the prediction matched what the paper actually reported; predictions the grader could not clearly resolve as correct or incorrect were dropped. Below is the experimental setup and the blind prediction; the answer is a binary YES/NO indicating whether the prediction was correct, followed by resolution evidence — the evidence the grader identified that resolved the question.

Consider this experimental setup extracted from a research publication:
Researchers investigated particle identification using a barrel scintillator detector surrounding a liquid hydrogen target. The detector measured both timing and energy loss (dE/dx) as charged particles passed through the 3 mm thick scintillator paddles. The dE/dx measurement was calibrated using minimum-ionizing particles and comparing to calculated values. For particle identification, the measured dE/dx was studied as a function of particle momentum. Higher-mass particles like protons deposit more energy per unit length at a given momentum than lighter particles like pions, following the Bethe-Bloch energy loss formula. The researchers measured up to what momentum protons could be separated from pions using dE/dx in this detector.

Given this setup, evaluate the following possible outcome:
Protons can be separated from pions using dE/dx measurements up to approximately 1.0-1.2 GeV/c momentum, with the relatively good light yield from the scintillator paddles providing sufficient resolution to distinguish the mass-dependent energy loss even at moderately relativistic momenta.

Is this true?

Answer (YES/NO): NO